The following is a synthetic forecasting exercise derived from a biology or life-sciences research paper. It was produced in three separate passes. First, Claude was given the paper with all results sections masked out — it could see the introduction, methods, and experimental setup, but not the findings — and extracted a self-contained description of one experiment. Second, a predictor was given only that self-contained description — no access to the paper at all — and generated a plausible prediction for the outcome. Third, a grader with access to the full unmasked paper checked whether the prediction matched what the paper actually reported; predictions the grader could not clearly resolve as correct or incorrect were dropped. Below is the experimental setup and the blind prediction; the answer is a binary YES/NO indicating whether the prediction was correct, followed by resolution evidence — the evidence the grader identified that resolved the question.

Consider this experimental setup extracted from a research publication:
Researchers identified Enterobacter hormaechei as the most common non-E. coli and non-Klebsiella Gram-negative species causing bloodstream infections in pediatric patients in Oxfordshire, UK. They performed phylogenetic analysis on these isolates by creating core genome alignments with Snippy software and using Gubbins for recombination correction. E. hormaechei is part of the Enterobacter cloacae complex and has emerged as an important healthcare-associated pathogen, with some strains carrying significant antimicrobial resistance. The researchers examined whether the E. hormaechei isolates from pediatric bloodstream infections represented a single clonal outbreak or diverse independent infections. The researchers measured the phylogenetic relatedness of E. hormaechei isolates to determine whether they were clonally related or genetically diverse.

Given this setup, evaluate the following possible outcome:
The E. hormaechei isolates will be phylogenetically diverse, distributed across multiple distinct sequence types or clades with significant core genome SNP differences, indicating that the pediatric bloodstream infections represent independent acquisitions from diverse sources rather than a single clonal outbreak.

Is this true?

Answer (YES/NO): YES